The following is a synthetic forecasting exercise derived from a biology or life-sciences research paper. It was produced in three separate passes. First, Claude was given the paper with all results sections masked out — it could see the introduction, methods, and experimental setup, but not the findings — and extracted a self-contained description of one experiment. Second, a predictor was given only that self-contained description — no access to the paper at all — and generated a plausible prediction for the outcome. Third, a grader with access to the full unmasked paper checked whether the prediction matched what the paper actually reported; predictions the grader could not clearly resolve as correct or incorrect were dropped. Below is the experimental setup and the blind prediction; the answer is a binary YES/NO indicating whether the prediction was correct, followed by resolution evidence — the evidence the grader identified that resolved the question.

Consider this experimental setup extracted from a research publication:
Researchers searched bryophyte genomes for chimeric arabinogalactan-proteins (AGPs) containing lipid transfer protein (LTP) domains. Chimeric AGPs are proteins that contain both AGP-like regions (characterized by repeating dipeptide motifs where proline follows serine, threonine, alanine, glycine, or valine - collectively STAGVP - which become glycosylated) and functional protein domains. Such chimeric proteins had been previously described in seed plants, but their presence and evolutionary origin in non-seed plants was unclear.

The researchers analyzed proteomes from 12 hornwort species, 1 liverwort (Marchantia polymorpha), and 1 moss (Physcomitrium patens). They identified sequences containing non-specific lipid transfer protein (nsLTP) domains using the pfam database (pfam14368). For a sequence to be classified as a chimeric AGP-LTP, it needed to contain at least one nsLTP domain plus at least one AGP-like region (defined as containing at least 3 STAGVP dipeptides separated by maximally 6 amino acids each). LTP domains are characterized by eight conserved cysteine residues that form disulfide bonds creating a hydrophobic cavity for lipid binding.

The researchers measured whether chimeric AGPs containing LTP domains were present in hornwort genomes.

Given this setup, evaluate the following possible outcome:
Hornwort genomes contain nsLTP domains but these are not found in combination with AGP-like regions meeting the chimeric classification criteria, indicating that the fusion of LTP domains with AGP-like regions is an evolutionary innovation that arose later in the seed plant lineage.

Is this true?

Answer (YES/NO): NO